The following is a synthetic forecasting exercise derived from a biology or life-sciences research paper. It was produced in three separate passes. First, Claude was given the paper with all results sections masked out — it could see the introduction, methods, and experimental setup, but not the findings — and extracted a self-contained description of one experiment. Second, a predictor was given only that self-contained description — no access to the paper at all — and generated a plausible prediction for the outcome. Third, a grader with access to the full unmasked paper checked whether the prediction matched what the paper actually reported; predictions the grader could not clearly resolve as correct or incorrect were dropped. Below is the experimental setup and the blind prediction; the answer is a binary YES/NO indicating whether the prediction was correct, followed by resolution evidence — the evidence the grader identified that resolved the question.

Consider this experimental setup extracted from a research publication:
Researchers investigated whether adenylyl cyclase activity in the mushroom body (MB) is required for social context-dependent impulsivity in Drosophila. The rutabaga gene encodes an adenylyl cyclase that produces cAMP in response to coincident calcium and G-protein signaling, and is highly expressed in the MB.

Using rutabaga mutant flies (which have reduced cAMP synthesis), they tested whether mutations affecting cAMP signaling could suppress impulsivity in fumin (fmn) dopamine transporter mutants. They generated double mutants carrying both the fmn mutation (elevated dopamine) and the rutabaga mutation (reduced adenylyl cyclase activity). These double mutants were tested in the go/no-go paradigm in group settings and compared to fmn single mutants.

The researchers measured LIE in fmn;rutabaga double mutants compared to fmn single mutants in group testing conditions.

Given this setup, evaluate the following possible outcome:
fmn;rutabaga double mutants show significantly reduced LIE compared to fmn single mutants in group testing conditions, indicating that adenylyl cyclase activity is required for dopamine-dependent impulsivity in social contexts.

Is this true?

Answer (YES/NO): YES